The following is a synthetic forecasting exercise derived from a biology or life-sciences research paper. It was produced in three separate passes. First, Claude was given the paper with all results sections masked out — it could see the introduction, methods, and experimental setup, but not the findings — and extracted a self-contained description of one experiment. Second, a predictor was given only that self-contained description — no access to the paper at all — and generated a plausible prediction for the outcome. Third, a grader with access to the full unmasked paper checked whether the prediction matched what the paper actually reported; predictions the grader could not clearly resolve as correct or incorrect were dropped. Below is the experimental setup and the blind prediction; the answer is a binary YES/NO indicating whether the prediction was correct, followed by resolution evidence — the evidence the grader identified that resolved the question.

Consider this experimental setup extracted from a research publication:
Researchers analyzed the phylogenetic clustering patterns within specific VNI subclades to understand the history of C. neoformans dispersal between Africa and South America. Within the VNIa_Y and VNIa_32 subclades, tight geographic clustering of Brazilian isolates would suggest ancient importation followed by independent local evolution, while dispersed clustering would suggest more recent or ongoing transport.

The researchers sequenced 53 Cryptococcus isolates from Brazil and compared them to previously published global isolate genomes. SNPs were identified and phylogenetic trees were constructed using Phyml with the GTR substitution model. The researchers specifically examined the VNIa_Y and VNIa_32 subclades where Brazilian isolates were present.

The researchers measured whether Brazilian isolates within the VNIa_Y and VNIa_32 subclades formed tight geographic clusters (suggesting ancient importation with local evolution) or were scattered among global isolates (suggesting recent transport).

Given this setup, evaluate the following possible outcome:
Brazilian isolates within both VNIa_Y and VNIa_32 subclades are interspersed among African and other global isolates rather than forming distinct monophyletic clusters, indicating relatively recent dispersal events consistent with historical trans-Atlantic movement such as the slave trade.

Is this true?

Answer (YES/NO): NO